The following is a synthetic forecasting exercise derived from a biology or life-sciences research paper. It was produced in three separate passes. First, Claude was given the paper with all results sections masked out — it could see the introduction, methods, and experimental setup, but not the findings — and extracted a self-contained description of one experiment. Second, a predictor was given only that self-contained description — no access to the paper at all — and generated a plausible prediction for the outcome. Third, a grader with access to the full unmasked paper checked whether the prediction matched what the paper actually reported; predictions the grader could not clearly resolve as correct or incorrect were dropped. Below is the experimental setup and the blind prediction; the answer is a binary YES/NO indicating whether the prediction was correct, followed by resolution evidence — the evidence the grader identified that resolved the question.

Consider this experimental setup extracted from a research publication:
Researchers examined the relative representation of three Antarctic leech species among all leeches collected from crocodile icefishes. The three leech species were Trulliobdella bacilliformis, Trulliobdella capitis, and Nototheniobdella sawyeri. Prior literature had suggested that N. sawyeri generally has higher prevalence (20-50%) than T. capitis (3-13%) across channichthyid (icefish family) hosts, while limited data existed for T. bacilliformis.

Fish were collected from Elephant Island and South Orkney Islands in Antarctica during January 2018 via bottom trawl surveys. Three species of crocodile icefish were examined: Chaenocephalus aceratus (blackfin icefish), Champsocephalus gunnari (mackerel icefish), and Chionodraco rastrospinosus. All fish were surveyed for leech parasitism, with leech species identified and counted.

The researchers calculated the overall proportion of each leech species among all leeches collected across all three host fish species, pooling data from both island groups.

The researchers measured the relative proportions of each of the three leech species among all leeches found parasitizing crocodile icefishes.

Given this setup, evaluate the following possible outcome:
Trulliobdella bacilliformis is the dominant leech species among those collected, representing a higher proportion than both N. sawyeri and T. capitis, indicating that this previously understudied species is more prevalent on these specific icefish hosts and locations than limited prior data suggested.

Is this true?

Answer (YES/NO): YES